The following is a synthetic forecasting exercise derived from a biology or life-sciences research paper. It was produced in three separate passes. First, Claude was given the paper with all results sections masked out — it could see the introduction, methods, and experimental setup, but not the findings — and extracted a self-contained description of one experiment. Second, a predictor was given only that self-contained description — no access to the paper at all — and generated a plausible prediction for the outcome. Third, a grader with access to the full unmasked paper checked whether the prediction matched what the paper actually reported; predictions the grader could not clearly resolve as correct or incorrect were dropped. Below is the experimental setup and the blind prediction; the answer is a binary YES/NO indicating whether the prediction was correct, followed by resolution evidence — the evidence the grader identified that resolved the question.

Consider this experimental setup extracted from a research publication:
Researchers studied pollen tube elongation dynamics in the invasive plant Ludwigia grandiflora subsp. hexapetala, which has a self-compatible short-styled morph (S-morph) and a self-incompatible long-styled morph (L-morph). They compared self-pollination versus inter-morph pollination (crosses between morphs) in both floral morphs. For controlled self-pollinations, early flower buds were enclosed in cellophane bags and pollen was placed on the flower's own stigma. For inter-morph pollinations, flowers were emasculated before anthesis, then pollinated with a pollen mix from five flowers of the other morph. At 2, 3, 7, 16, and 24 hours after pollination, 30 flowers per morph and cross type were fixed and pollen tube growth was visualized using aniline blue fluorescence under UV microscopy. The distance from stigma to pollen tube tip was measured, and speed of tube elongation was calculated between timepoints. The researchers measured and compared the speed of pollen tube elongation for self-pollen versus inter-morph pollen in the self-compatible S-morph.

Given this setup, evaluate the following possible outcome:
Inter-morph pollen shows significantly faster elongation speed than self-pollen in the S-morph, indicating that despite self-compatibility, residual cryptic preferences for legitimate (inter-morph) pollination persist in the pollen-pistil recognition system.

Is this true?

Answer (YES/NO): YES